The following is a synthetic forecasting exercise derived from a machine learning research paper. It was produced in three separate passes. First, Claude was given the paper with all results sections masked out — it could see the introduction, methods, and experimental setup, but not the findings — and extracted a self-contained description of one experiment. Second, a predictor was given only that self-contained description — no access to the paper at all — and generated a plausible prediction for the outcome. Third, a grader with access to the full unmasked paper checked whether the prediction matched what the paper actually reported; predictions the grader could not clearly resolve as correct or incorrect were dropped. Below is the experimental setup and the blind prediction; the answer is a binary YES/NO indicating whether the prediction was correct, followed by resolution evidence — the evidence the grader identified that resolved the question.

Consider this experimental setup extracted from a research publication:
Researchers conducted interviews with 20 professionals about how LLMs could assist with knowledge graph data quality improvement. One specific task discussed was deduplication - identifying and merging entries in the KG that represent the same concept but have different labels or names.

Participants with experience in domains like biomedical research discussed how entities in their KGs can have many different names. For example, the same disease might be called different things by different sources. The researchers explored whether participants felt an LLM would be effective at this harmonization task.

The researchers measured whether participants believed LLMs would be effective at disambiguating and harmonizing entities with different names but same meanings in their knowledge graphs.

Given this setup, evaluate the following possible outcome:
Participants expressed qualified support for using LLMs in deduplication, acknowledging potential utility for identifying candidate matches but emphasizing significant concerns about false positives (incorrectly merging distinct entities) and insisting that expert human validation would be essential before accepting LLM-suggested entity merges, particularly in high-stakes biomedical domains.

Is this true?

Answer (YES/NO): NO